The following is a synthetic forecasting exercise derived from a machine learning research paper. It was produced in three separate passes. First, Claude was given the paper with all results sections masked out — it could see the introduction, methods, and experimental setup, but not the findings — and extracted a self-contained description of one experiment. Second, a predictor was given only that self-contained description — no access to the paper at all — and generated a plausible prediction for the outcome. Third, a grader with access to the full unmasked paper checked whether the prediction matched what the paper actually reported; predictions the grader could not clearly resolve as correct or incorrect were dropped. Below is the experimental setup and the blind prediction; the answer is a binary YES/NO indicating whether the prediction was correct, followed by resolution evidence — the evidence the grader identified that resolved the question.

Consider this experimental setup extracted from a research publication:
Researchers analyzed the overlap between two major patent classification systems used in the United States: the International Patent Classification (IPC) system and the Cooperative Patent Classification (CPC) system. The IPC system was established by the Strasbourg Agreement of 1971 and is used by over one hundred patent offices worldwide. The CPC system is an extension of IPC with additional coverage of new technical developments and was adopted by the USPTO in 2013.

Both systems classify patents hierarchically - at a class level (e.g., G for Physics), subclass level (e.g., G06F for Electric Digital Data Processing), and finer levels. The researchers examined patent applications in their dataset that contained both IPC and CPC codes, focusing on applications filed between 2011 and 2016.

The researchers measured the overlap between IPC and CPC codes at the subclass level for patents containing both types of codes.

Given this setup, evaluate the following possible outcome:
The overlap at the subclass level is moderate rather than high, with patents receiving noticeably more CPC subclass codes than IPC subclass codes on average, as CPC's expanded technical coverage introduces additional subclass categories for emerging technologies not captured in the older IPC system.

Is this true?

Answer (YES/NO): NO